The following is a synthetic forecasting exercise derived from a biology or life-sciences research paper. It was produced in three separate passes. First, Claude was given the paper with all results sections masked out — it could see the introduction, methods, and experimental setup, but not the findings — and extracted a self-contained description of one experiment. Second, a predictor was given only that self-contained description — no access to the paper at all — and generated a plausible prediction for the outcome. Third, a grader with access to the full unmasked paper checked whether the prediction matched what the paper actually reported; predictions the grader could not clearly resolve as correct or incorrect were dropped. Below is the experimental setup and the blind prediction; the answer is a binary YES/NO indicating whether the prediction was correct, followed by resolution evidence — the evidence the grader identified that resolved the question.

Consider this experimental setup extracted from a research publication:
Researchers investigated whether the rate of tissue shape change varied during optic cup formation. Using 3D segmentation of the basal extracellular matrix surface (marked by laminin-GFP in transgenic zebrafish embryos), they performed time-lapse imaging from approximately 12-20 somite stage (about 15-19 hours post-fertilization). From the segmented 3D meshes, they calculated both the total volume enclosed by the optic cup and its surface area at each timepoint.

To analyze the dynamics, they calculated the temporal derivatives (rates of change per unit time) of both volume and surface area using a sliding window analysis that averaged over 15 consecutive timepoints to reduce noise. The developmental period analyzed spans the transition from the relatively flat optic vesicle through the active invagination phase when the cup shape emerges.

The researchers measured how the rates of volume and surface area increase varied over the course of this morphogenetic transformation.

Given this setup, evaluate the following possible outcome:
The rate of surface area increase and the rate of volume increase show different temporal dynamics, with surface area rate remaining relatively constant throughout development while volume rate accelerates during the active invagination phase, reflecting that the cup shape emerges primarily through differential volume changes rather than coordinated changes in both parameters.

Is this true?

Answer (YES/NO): NO